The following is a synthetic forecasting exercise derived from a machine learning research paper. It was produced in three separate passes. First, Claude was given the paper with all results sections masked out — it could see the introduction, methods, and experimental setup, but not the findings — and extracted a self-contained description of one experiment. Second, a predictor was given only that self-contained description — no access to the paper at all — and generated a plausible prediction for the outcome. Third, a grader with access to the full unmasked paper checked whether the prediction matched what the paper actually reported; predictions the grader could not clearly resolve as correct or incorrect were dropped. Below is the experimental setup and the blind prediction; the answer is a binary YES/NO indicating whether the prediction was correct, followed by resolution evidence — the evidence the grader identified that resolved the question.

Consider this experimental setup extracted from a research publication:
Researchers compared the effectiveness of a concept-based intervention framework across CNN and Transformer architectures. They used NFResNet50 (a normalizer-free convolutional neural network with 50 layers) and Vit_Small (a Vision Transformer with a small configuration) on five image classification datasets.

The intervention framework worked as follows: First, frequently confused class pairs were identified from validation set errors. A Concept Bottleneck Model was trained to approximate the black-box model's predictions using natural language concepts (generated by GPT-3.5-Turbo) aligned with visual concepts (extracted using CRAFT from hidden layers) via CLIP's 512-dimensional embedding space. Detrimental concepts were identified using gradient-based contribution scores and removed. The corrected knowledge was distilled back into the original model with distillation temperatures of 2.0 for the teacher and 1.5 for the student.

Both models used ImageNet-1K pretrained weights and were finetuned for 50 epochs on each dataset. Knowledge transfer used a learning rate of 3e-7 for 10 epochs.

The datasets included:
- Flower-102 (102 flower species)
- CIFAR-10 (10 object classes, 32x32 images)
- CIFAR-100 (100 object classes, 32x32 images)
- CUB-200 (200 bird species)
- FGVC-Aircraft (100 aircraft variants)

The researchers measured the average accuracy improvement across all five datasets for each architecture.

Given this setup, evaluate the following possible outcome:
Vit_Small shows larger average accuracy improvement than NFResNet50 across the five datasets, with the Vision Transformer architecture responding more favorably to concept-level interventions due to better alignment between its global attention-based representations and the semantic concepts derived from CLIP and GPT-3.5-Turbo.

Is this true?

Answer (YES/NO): YES